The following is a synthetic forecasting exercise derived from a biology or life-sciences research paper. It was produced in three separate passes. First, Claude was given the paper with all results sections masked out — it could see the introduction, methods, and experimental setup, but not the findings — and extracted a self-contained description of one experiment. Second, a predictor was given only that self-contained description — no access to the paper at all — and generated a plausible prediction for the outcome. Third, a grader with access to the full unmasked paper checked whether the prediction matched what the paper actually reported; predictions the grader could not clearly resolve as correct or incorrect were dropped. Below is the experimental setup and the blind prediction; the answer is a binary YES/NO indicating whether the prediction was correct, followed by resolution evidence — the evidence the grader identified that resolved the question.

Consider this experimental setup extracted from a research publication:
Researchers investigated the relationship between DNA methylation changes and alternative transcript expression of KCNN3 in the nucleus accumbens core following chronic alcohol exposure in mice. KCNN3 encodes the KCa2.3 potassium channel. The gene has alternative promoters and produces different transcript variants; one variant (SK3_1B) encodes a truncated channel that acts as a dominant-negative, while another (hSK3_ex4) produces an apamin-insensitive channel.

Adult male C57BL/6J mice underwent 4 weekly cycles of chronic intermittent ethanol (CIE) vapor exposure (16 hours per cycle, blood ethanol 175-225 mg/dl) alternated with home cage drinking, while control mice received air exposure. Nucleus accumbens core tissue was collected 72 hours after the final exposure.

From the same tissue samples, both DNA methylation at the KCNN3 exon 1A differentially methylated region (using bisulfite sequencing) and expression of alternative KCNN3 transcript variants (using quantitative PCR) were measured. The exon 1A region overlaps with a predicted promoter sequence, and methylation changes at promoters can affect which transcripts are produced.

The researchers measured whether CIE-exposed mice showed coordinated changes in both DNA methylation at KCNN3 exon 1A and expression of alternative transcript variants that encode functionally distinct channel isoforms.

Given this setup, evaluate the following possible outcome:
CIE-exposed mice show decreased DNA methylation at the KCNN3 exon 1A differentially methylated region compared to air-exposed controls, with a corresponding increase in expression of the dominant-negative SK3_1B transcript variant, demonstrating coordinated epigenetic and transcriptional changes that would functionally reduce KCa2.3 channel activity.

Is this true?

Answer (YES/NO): NO